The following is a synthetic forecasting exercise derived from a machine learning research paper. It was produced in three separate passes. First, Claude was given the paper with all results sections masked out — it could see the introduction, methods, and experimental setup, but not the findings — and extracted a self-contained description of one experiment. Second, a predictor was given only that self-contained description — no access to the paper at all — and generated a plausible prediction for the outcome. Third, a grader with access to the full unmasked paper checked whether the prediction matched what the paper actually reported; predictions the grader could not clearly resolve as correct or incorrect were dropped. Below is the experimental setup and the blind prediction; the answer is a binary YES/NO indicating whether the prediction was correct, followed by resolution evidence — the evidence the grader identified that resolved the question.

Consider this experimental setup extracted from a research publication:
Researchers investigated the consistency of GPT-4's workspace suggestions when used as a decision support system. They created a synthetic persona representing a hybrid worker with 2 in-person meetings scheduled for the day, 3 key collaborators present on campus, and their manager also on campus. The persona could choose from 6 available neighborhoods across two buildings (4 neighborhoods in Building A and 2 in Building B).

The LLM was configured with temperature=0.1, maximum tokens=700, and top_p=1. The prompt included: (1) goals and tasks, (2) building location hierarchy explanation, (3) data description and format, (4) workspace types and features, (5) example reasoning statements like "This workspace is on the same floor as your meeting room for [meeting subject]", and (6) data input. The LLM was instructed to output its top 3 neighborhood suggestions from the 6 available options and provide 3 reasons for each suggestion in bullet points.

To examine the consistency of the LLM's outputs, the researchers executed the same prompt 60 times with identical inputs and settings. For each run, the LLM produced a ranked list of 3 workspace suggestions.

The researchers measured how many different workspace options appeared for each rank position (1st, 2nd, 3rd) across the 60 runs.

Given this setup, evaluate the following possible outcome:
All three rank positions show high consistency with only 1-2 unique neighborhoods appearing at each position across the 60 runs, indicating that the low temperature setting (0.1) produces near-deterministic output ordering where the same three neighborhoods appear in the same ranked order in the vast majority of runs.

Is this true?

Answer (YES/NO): NO